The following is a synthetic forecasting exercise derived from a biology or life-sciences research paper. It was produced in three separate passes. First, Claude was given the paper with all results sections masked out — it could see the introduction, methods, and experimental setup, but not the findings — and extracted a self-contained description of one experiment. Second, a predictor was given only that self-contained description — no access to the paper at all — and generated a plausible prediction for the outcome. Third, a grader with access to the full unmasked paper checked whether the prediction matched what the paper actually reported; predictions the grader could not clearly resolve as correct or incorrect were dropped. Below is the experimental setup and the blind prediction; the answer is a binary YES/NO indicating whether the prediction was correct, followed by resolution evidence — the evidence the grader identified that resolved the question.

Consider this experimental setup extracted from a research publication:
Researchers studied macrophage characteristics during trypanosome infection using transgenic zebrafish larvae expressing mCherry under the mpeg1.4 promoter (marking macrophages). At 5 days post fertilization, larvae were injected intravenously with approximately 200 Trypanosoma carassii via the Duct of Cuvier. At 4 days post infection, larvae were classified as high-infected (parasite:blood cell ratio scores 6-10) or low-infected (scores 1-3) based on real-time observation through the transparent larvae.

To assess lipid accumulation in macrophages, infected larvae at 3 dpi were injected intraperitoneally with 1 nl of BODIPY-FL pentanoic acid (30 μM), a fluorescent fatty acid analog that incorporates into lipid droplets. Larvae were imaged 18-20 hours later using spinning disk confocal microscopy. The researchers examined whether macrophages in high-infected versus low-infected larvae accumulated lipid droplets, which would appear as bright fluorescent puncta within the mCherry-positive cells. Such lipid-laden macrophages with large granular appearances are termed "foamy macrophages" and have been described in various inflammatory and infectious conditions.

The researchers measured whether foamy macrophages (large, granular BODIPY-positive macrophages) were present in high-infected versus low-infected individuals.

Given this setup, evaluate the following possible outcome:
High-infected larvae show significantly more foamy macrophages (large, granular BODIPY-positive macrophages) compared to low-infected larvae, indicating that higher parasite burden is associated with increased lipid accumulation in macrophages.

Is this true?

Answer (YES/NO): YES